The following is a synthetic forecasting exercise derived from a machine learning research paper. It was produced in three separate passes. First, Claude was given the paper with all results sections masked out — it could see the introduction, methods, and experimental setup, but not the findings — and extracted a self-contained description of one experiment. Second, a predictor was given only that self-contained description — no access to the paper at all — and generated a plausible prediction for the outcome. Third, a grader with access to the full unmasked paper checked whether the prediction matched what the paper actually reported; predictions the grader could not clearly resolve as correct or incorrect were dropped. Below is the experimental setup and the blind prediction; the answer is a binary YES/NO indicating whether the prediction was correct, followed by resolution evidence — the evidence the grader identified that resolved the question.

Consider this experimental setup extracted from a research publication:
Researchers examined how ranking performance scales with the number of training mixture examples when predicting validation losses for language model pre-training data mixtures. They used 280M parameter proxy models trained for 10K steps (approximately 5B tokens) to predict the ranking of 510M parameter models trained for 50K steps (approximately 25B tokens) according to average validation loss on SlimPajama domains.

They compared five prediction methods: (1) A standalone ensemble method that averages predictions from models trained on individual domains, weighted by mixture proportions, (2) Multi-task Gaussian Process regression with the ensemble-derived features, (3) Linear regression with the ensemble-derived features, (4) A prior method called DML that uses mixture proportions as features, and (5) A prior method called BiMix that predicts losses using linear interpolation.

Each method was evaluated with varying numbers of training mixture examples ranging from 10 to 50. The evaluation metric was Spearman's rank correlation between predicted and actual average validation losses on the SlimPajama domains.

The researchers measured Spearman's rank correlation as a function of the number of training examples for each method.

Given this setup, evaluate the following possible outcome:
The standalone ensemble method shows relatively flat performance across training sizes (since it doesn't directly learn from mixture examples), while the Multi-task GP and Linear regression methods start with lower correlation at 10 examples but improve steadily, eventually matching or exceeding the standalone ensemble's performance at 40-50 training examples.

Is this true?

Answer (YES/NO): NO